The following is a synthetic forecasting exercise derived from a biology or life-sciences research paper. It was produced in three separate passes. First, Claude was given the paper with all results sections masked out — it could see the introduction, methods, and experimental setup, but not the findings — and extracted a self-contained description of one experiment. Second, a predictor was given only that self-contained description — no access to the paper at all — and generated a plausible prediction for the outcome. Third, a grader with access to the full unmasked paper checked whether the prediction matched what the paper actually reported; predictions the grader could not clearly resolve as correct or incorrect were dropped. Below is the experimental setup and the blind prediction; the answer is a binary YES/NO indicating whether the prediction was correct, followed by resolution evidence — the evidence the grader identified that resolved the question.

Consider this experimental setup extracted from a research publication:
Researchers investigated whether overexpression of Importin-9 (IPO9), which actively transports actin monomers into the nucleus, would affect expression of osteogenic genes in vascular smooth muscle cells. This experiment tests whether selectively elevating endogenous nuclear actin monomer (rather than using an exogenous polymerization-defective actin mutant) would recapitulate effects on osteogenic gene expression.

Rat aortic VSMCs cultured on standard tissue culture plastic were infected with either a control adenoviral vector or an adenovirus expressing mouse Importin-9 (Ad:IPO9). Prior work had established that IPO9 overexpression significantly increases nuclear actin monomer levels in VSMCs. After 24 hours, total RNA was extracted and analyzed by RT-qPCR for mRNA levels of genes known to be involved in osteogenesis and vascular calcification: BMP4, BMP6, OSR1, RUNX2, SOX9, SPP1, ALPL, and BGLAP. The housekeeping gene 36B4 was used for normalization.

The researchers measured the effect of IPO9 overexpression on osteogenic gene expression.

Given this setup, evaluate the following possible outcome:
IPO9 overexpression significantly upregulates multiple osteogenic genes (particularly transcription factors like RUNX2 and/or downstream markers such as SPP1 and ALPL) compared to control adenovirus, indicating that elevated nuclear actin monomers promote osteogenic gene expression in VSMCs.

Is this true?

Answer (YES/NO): NO